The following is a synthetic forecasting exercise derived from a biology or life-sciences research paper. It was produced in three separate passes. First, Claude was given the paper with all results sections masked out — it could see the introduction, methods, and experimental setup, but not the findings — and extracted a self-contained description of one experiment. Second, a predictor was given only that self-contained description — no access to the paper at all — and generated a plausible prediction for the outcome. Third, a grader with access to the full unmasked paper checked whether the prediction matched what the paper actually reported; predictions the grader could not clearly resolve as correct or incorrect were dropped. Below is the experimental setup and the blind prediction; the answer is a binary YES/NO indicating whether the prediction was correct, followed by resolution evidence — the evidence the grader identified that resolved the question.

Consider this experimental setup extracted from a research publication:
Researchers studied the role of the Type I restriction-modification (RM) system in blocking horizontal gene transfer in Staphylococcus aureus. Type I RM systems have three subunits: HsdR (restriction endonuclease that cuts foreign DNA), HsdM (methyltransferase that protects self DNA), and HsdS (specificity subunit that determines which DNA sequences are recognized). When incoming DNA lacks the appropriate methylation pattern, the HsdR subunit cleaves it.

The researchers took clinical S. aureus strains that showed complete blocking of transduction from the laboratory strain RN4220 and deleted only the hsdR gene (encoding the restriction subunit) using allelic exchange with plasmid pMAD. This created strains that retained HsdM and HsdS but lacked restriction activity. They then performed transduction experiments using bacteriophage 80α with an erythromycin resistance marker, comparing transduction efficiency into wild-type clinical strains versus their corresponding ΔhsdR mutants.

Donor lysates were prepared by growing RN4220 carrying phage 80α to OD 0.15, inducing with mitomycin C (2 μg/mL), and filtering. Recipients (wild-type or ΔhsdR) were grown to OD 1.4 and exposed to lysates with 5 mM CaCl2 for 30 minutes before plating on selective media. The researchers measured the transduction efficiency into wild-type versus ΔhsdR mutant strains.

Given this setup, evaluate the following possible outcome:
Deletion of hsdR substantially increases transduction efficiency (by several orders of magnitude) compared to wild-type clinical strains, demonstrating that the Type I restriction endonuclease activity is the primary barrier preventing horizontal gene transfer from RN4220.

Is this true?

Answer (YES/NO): YES